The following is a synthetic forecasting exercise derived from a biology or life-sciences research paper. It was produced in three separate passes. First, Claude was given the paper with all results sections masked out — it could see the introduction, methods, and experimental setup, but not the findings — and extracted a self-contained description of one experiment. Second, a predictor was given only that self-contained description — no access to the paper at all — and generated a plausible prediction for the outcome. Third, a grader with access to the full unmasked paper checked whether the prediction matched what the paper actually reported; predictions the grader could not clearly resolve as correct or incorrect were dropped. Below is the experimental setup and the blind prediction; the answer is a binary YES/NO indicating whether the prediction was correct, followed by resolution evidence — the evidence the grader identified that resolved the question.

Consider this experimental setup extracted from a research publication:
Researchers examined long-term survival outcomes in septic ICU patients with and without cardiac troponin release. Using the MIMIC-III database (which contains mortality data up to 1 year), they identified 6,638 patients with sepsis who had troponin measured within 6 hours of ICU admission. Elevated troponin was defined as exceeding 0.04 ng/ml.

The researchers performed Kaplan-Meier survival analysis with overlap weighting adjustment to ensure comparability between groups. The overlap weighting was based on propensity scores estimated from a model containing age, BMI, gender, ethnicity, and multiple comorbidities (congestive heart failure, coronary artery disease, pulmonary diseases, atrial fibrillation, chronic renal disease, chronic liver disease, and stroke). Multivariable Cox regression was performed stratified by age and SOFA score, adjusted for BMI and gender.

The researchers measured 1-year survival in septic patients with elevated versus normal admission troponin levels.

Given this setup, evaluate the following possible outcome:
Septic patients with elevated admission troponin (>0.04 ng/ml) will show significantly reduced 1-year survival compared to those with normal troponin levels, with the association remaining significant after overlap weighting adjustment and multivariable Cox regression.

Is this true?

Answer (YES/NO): YES